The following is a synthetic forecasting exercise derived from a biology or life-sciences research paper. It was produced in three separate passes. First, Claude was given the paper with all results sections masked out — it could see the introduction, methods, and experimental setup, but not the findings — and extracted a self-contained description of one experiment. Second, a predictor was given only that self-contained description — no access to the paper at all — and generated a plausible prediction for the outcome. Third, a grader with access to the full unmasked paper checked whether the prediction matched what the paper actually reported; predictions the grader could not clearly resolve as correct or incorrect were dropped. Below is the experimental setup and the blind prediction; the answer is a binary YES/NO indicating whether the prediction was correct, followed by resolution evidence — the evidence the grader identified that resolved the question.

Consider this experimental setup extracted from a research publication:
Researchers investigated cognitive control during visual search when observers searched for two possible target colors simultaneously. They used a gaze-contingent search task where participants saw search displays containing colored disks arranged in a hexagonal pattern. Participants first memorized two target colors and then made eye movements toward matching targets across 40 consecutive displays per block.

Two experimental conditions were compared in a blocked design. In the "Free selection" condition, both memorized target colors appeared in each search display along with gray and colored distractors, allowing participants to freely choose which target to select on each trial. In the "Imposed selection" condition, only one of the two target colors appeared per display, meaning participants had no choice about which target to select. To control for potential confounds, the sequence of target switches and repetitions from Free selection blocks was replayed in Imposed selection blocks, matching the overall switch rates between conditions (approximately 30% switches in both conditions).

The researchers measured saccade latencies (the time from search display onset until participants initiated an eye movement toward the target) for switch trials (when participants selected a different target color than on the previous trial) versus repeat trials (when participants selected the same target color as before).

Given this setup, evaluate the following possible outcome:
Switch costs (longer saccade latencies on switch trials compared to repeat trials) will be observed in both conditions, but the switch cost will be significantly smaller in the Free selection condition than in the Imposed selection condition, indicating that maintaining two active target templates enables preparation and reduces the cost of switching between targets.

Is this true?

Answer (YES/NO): YES